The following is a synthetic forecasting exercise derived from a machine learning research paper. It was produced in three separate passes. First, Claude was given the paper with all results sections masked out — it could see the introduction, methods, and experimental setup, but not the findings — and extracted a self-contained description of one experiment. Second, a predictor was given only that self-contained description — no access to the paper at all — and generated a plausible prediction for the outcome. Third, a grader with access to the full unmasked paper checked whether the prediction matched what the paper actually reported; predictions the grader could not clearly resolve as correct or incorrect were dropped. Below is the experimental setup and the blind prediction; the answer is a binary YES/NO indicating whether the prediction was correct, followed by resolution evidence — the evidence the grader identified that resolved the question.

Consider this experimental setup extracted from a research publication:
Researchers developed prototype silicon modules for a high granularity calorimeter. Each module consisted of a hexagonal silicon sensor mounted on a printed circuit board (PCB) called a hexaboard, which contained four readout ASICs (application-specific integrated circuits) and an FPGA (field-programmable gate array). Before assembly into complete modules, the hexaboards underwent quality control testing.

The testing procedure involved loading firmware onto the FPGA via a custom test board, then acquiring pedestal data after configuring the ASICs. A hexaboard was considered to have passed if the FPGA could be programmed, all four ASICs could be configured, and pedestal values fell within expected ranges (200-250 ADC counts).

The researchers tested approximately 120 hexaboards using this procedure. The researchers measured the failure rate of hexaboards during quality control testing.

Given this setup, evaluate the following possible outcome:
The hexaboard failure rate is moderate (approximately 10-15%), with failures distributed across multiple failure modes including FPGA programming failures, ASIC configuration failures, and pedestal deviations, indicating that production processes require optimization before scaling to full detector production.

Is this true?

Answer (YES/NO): NO